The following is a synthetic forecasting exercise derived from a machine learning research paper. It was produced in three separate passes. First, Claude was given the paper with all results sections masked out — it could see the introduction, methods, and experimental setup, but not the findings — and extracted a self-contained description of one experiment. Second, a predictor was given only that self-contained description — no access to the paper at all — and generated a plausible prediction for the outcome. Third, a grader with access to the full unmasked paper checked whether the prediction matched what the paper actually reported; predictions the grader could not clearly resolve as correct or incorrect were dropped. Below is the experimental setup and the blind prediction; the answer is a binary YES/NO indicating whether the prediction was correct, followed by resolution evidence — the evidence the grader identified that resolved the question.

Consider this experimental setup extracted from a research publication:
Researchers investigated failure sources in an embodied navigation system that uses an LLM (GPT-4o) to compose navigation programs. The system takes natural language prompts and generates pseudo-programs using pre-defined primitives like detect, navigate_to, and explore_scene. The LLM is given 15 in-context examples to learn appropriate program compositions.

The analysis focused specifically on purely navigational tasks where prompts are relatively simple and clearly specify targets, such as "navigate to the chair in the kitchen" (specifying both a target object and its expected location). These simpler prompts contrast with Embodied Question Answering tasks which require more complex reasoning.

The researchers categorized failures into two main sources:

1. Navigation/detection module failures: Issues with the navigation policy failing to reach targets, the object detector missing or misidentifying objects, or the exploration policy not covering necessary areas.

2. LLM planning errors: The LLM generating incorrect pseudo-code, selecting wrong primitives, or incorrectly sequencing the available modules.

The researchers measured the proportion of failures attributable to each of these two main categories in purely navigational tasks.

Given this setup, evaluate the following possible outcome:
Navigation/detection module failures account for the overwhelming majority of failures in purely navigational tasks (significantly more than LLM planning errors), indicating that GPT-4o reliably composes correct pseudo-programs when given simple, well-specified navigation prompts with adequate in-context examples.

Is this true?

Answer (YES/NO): YES